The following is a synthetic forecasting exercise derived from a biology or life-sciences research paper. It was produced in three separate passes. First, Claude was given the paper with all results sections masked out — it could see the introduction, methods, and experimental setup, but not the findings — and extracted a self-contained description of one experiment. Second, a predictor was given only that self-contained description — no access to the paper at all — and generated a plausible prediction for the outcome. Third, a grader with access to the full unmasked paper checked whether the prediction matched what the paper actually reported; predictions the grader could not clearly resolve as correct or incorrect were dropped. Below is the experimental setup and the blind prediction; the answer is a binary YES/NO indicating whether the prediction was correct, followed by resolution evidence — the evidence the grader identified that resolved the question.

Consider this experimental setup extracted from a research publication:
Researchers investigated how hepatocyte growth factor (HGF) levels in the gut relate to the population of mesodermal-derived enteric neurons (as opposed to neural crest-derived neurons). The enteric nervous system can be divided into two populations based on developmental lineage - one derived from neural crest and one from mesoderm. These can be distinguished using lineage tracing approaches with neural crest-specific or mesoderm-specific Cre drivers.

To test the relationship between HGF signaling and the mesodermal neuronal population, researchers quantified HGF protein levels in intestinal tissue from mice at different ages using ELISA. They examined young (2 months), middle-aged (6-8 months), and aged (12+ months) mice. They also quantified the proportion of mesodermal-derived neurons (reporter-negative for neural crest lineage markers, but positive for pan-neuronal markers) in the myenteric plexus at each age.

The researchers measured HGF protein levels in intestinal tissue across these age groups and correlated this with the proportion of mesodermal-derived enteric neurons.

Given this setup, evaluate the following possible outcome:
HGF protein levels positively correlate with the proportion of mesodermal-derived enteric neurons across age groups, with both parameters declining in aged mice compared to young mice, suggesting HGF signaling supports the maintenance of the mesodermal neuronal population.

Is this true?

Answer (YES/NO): NO